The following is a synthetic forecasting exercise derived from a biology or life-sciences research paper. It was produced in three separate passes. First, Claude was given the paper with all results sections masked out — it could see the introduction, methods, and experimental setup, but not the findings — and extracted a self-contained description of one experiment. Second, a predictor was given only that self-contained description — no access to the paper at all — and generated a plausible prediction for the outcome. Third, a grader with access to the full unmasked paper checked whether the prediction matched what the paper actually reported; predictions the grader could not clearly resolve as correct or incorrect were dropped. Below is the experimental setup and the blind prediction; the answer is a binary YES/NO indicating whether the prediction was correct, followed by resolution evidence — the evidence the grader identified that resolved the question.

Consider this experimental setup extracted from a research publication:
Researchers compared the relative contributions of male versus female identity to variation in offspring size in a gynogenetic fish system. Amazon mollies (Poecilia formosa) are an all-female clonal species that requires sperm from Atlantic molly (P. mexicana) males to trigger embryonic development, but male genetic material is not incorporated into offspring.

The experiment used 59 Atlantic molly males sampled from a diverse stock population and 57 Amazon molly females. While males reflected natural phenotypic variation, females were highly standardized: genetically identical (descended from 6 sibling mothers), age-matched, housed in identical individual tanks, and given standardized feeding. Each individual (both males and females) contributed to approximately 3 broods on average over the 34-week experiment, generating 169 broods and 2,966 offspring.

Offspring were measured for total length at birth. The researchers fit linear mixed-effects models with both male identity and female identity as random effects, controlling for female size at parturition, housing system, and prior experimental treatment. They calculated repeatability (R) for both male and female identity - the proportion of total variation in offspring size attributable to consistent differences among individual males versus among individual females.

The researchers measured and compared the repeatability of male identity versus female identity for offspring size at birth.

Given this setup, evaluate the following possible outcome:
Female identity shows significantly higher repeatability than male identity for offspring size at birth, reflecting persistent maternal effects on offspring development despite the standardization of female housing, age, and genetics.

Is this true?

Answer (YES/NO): YES